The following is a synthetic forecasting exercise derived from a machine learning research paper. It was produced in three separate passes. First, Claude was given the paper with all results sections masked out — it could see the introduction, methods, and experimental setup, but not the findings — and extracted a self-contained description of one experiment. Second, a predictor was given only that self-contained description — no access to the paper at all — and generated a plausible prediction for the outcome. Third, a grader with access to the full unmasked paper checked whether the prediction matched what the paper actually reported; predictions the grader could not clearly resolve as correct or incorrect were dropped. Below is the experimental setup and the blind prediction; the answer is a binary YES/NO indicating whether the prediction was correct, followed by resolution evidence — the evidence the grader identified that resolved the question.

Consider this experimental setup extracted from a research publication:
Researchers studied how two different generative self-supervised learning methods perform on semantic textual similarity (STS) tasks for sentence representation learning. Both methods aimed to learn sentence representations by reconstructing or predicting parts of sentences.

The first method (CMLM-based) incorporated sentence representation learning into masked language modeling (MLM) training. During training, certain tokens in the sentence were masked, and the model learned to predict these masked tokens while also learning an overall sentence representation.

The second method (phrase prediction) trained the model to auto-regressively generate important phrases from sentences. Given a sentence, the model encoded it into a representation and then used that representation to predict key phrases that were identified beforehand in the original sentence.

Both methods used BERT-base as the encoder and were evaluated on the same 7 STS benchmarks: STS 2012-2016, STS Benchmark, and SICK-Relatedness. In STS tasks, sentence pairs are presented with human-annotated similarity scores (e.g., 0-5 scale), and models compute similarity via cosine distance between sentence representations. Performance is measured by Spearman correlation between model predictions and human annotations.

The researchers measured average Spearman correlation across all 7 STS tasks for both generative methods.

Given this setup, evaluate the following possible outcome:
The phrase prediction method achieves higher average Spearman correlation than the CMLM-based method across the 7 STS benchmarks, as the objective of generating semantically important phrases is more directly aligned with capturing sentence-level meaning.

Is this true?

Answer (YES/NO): YES